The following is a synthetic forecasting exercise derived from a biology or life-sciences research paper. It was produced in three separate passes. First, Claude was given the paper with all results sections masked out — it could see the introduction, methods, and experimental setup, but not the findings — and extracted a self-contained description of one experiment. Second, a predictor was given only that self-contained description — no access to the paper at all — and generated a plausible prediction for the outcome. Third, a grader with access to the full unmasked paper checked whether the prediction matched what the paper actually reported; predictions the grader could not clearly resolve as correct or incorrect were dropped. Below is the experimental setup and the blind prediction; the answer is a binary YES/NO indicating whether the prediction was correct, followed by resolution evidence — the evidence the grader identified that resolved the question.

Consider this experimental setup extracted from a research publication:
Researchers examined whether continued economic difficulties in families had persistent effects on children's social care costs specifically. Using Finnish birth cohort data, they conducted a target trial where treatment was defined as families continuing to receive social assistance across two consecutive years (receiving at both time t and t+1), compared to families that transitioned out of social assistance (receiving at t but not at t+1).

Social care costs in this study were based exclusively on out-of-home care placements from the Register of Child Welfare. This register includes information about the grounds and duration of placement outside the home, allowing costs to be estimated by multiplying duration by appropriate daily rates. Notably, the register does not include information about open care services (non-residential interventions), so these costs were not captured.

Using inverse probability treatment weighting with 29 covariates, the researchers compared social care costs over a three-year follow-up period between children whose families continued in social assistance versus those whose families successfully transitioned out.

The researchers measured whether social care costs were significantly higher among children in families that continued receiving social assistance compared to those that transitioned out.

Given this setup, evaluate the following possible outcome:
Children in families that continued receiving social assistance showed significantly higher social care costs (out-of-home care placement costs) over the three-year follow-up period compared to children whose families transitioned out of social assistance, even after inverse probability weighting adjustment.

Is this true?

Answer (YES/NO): YES